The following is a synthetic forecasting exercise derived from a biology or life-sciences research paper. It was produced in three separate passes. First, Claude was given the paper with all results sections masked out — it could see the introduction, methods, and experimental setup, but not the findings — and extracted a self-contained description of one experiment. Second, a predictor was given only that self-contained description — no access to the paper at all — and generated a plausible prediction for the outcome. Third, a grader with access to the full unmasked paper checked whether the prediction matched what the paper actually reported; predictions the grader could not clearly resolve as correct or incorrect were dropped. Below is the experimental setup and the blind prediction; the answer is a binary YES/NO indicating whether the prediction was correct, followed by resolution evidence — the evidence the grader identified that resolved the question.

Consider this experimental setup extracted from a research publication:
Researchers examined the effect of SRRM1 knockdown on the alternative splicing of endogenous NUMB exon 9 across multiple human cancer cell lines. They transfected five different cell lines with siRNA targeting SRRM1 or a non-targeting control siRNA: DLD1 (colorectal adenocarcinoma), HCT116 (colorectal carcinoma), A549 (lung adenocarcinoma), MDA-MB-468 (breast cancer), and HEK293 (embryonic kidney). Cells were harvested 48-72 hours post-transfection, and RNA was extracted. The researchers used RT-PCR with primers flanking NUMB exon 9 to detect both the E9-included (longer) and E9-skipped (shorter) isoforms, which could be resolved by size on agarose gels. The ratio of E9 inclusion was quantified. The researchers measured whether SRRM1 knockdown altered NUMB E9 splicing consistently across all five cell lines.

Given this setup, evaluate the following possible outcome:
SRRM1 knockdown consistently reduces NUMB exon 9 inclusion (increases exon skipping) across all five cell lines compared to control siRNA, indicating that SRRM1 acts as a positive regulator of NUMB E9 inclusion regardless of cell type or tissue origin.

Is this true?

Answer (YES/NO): YES